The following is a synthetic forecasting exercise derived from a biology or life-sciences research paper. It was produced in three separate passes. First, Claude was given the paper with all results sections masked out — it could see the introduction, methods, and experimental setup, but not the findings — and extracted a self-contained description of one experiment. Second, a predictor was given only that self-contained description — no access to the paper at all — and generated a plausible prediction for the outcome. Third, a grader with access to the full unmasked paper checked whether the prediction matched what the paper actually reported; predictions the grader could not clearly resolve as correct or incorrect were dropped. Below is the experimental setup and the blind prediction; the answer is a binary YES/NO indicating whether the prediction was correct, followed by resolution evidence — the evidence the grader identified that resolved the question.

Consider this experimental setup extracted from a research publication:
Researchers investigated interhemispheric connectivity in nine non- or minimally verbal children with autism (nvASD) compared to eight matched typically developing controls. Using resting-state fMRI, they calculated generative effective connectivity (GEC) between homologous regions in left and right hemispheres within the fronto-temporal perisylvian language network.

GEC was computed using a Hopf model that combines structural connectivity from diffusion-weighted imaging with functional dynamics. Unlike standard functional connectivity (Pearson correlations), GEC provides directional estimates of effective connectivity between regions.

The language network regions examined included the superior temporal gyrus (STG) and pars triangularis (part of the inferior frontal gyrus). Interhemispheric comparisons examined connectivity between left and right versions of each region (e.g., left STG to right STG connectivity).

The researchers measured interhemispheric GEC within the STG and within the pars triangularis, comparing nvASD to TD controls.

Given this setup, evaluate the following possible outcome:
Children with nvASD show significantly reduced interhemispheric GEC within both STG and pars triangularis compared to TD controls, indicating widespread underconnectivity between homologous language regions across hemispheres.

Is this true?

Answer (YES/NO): YES